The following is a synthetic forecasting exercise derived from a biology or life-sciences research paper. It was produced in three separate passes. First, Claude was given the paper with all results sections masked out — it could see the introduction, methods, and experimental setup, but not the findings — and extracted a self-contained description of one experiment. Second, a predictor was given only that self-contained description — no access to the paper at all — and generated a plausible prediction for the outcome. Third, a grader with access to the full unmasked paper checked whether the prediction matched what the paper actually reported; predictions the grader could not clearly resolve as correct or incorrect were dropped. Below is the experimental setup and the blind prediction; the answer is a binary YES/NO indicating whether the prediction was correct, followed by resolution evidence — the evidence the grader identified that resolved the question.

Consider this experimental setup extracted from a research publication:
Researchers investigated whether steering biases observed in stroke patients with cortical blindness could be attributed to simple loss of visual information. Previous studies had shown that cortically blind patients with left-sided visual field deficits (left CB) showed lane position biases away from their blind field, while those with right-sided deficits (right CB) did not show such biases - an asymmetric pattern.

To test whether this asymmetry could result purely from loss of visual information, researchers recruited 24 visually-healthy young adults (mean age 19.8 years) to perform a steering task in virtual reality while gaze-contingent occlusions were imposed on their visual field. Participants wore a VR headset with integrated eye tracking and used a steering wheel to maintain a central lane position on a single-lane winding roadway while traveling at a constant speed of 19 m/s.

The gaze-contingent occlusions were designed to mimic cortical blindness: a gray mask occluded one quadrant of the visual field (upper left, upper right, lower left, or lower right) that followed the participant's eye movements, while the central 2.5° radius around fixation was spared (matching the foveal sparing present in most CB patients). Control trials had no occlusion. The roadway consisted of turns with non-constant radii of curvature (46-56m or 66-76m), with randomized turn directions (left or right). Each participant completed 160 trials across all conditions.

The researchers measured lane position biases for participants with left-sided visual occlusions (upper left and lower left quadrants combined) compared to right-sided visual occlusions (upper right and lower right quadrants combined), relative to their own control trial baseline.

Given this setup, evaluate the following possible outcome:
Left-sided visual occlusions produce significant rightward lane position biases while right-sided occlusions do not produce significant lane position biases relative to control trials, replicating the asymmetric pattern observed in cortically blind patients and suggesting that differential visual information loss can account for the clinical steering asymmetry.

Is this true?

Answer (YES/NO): NO